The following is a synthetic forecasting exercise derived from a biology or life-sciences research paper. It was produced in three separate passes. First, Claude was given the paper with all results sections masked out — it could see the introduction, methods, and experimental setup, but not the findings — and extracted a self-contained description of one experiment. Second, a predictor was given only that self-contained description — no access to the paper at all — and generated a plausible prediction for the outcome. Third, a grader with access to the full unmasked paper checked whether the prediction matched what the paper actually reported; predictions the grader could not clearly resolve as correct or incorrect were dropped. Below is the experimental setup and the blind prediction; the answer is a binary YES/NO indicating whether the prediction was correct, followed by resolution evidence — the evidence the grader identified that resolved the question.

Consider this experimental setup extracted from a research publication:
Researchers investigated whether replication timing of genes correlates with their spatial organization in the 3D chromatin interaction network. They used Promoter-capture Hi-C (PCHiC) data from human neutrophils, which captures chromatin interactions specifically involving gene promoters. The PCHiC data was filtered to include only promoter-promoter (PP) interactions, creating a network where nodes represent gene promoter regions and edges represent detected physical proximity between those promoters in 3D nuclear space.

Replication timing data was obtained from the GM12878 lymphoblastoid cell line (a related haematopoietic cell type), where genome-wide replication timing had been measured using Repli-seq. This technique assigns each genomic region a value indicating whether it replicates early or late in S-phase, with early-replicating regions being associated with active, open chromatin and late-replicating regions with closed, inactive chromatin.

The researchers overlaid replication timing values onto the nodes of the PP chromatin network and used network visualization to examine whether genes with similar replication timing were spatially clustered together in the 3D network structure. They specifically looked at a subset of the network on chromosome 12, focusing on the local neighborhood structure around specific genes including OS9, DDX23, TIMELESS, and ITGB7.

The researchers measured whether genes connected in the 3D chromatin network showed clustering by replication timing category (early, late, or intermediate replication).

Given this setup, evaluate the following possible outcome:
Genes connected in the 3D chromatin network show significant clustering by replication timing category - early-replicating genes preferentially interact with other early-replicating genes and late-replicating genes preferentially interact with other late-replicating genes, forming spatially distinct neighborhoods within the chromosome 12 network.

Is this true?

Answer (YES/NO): YES